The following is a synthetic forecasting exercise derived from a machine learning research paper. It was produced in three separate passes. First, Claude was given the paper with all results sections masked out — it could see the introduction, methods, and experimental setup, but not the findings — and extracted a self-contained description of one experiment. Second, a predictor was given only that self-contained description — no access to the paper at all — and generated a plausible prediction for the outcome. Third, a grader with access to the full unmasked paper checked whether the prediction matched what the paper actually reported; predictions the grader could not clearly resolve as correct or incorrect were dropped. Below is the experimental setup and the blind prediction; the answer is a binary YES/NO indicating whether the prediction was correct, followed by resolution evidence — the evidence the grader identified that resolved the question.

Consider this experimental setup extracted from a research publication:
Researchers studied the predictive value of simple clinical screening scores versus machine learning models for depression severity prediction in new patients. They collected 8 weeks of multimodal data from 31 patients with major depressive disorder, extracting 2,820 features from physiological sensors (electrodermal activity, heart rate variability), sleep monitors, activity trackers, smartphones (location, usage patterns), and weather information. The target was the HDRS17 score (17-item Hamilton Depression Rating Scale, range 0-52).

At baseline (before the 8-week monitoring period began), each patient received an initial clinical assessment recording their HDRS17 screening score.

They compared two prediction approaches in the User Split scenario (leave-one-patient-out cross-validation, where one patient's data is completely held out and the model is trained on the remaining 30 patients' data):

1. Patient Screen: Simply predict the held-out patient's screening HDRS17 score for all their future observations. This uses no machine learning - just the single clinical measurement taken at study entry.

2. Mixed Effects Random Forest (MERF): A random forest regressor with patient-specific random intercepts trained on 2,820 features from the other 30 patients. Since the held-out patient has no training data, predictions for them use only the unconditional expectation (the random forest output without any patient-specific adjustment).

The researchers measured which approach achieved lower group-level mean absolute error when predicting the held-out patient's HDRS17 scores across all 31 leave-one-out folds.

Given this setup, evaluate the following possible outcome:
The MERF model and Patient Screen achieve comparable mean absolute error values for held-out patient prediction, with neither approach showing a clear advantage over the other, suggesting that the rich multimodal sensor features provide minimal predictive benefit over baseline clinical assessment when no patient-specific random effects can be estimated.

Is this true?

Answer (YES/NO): NO